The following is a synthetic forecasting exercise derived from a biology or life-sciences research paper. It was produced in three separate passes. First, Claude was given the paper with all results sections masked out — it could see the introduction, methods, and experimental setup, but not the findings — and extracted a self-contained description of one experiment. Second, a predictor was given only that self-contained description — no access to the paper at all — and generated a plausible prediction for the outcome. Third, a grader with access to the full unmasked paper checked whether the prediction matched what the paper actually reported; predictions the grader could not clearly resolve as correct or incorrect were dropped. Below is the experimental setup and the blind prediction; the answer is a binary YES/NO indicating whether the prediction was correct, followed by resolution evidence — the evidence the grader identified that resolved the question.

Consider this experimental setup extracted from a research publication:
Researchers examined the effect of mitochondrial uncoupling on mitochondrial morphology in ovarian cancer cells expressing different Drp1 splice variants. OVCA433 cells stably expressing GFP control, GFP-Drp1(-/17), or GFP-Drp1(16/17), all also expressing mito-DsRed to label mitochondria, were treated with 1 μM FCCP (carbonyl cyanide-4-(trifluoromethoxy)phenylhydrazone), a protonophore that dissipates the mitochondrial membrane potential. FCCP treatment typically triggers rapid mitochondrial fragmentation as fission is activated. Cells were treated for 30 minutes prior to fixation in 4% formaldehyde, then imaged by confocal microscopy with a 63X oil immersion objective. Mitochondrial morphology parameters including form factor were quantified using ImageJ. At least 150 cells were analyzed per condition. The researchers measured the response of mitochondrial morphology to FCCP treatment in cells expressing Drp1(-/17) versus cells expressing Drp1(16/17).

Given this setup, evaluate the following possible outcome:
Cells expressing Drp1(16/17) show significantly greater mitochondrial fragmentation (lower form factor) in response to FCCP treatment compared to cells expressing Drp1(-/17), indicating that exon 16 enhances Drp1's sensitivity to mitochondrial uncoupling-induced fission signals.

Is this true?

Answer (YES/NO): YES